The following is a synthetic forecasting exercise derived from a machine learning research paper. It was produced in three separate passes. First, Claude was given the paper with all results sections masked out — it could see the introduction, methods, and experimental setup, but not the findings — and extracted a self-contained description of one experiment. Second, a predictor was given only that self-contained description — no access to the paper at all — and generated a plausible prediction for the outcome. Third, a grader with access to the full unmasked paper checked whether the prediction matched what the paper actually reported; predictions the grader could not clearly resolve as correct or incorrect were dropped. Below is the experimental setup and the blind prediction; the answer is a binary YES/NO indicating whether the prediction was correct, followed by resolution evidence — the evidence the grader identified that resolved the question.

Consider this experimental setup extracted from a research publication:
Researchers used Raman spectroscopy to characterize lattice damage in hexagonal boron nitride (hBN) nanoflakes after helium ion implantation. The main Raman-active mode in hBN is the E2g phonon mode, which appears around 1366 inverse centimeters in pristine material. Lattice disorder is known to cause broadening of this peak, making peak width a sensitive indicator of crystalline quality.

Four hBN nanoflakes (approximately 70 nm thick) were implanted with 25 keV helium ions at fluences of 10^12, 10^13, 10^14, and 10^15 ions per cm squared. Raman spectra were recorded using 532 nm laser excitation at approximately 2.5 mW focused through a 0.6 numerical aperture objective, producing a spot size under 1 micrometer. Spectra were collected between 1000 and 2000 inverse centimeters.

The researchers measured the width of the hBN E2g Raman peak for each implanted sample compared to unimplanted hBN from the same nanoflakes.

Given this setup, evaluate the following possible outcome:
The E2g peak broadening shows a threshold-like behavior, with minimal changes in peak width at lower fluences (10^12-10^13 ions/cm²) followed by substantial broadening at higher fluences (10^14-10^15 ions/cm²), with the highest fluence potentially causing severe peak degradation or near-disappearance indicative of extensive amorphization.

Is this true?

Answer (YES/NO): NO